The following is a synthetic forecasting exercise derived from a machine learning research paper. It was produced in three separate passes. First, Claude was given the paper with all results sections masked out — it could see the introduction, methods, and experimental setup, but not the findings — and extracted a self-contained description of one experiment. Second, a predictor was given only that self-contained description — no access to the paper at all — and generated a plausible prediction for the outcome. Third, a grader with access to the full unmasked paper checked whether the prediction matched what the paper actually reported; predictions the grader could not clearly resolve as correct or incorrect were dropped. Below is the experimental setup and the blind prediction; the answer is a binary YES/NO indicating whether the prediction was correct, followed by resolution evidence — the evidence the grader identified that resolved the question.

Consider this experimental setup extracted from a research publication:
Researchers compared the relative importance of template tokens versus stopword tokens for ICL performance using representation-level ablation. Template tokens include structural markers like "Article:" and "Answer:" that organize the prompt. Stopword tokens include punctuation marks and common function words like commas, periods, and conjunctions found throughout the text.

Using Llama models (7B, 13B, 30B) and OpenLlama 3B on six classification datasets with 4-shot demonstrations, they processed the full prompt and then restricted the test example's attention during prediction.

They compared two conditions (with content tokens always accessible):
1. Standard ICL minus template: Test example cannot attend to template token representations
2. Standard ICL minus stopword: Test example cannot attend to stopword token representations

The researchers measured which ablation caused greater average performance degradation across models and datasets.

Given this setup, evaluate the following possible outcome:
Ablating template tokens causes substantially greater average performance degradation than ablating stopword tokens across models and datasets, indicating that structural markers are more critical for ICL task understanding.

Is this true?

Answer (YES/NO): YES